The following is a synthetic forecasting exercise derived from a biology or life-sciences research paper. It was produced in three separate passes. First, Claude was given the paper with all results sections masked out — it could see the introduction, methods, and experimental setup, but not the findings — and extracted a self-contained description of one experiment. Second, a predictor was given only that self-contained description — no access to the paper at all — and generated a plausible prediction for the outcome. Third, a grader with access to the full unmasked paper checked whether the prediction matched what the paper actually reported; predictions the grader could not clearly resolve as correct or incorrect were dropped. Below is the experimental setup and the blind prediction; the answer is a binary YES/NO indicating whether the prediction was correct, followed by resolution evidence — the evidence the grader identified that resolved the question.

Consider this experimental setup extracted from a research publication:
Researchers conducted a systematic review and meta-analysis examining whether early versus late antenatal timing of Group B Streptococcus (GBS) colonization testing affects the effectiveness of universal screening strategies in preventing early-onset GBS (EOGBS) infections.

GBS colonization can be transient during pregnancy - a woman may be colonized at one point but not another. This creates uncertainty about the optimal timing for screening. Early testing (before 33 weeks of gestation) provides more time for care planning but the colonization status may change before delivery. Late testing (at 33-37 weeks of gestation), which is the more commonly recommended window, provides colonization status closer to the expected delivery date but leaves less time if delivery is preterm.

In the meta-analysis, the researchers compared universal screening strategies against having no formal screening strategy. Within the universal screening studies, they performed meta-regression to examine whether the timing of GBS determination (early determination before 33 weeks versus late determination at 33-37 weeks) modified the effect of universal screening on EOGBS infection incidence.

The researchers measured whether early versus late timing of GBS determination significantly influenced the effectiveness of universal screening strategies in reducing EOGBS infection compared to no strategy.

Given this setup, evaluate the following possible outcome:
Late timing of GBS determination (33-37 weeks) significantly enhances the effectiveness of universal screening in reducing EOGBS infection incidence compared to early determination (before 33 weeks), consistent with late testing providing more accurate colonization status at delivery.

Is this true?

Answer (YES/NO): NO